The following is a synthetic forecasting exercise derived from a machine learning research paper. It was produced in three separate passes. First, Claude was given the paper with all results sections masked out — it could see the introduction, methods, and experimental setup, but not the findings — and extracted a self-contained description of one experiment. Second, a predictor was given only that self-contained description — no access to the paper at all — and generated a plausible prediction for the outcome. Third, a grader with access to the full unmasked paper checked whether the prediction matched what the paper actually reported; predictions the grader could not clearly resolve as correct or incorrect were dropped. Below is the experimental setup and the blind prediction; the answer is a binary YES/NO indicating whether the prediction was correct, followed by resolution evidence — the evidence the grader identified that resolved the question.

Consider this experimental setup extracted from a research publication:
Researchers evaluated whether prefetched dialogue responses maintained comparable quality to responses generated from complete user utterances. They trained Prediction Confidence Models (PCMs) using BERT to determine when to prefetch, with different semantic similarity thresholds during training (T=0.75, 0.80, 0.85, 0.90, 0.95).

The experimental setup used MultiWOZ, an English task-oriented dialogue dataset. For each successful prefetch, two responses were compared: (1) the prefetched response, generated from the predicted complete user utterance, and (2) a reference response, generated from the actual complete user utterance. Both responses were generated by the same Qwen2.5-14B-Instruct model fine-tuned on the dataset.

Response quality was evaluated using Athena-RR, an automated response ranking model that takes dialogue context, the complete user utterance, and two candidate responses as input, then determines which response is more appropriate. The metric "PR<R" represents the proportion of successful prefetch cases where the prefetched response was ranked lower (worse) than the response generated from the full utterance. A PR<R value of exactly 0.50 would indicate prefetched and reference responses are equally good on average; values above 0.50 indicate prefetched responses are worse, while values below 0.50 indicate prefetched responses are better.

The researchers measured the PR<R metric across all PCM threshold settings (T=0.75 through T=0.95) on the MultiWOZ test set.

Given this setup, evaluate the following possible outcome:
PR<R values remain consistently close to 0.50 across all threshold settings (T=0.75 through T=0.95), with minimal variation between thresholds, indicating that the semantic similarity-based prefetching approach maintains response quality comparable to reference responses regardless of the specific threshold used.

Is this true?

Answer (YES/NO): YES